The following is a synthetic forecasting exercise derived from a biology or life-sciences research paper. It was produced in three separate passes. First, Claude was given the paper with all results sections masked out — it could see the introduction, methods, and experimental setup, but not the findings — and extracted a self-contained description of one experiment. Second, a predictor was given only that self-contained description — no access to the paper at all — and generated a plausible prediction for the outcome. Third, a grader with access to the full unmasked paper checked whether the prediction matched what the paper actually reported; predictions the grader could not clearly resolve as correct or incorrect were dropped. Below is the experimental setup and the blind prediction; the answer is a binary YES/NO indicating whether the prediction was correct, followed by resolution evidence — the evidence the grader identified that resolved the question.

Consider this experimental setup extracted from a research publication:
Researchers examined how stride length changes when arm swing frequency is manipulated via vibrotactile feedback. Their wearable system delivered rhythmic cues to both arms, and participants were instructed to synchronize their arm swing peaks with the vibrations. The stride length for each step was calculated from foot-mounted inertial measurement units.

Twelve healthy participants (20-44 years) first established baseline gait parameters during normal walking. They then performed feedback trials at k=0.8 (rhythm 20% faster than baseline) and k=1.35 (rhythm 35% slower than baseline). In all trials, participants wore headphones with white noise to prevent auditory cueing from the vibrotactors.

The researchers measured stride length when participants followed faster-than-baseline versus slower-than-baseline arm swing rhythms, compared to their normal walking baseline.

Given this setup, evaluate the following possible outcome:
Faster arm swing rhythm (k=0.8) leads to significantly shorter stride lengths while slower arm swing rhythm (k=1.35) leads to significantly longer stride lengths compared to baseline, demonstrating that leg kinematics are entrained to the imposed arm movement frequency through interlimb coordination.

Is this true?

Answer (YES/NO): NO